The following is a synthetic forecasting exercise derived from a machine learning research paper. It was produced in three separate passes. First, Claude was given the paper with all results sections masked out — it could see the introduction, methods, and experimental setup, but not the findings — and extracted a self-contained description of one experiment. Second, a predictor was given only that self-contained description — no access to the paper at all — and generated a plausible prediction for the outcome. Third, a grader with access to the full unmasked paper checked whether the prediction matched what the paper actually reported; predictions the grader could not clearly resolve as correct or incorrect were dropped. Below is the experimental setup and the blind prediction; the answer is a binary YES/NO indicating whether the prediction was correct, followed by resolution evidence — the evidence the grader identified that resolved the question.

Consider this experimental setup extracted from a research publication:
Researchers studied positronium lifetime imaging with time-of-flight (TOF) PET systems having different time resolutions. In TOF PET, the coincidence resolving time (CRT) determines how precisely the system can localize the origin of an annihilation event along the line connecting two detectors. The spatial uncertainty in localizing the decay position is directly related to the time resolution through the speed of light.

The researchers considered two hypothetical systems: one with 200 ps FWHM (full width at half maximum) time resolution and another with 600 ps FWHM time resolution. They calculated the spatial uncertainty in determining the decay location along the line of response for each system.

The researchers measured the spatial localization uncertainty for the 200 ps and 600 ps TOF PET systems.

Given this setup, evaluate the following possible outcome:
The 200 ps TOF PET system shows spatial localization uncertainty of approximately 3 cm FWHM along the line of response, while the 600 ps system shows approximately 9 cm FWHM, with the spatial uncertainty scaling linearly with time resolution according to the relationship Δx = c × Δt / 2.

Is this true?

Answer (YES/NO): YES